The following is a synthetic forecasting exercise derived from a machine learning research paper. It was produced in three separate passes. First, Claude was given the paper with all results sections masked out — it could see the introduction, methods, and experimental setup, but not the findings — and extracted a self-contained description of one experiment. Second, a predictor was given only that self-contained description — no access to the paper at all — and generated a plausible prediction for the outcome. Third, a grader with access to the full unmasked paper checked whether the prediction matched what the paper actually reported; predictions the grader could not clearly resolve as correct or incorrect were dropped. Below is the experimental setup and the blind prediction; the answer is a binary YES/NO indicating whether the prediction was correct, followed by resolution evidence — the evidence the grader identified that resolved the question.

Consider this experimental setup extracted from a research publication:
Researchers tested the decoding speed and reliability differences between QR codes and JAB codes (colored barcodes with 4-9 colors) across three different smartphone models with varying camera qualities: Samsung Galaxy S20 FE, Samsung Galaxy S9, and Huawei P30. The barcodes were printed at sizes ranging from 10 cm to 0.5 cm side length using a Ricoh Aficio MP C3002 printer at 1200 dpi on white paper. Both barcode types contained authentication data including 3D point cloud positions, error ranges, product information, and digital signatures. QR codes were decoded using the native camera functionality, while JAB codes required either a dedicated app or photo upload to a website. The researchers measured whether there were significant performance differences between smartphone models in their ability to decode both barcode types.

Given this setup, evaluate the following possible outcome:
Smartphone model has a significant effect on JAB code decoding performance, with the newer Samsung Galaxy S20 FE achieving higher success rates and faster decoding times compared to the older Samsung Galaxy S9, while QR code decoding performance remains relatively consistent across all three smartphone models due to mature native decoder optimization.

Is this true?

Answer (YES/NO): NO